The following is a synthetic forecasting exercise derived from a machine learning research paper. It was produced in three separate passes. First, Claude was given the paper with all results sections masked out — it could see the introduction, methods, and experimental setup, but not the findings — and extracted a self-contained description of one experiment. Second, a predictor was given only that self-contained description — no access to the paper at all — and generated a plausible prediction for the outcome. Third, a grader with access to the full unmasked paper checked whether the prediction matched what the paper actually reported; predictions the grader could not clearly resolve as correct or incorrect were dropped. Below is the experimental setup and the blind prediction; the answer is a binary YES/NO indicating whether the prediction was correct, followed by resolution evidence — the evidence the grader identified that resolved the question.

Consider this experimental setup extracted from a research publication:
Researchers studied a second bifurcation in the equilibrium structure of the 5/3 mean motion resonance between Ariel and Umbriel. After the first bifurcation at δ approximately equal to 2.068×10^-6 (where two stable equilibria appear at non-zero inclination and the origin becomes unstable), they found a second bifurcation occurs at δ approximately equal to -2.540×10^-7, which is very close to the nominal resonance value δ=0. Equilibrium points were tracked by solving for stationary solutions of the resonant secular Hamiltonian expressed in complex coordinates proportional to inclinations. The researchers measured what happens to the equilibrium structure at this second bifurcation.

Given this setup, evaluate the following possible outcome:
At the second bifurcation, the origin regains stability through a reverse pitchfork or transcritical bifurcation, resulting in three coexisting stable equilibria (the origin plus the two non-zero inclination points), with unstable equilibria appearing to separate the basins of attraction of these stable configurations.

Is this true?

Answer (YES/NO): YES